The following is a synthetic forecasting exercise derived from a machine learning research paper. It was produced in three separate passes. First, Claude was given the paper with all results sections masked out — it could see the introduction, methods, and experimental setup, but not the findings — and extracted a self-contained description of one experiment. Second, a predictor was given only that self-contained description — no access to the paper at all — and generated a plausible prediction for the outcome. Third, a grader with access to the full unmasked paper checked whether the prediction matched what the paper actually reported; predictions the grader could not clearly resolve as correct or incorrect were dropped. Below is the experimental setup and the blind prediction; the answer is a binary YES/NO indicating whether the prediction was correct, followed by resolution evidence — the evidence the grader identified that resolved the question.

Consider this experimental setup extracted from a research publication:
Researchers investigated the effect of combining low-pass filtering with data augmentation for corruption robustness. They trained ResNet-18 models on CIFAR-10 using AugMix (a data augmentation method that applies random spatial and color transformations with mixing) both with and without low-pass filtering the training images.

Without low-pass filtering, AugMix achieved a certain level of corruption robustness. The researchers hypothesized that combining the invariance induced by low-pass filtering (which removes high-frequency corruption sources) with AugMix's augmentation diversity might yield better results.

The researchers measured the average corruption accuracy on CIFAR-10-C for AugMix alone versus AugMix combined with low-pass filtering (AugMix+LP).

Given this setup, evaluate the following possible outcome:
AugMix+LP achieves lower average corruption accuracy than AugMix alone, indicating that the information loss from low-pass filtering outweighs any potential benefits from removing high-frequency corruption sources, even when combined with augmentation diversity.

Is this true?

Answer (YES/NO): NO